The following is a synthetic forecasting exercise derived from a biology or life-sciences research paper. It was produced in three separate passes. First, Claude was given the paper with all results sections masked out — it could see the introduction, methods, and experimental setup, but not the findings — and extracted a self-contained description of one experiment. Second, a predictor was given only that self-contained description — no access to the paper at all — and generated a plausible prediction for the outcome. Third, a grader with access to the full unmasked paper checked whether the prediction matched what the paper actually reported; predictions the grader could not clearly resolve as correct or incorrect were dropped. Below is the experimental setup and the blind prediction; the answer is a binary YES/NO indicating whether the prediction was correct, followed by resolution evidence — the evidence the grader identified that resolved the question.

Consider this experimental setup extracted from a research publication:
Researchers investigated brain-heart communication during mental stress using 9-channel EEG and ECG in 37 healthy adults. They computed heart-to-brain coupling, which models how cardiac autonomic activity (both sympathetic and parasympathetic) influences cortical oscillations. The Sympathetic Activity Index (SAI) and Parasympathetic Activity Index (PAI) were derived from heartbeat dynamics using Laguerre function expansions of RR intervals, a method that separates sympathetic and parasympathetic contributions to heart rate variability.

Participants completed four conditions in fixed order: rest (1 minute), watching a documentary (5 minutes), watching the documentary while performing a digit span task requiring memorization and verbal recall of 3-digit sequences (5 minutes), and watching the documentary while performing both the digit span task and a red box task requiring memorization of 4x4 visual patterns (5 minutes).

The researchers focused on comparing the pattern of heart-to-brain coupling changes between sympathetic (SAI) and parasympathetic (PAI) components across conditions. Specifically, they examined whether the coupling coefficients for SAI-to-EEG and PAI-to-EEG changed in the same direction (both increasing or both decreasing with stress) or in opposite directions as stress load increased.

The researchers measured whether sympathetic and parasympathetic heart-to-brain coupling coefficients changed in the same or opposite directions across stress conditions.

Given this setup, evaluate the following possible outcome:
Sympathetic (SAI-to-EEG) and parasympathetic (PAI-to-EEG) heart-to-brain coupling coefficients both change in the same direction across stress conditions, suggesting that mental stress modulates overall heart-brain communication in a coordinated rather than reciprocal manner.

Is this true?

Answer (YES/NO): YES